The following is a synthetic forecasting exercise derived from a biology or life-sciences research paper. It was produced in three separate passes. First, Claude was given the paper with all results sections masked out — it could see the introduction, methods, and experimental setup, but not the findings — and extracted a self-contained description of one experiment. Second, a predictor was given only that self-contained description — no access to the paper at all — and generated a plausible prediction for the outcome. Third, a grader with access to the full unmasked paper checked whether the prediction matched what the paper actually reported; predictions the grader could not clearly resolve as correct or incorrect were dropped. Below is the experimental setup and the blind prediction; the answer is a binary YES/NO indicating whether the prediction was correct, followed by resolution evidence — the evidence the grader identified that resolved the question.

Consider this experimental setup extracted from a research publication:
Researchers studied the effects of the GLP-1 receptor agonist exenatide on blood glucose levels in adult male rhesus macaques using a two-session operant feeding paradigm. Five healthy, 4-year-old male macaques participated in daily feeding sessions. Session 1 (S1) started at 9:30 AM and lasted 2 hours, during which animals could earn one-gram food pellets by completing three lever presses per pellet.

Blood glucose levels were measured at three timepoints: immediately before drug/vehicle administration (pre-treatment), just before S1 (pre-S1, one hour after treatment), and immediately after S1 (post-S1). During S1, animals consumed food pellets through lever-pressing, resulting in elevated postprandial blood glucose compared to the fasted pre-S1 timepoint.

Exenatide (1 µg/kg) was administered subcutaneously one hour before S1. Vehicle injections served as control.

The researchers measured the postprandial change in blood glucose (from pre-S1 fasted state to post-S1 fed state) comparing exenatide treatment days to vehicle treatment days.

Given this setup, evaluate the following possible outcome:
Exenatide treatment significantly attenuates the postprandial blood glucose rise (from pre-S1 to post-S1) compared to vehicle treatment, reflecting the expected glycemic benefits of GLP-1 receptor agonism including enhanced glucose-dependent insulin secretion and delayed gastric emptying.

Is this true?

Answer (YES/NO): NO